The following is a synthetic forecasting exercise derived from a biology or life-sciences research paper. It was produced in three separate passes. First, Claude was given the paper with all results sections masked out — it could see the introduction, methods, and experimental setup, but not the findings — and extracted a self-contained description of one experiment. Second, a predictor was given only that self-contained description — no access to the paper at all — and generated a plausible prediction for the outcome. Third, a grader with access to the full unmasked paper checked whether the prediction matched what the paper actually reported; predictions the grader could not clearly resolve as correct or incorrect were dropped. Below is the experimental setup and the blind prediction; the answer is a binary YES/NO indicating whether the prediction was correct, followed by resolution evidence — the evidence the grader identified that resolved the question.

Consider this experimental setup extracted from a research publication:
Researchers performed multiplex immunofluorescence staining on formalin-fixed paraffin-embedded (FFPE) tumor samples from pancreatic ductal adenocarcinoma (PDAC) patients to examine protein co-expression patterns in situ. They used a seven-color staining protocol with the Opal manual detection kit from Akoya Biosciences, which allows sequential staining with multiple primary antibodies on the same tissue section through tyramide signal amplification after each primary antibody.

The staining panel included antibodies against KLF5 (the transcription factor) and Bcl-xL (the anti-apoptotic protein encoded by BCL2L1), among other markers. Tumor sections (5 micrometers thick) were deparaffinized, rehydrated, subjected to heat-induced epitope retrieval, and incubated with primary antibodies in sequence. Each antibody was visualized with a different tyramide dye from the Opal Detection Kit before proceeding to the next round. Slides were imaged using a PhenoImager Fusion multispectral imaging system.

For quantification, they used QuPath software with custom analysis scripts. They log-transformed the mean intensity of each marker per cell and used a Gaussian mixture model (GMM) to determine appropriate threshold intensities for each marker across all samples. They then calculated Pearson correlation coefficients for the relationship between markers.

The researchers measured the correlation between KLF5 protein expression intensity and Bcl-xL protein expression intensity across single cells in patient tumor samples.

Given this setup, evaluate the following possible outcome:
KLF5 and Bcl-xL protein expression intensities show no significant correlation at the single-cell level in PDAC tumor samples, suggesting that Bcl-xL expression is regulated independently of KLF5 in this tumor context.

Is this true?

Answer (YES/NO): NO